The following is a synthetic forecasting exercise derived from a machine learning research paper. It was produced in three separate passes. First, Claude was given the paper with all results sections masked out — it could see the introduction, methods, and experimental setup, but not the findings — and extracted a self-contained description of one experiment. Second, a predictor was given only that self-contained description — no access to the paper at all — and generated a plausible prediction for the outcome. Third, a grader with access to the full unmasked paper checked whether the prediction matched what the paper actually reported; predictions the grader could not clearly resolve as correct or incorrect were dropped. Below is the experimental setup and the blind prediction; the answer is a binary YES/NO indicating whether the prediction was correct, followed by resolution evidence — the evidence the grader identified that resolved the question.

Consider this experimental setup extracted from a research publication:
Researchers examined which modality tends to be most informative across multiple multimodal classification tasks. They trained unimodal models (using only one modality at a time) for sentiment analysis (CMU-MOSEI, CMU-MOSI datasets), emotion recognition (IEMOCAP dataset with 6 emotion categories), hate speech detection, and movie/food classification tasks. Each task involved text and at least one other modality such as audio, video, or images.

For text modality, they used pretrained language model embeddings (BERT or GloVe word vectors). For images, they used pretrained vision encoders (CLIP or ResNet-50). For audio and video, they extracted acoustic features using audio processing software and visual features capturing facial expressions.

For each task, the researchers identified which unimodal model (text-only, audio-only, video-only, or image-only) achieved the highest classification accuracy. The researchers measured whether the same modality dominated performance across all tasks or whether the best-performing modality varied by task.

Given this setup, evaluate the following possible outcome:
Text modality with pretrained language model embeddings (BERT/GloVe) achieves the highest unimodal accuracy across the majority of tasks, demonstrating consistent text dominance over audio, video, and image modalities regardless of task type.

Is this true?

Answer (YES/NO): NO